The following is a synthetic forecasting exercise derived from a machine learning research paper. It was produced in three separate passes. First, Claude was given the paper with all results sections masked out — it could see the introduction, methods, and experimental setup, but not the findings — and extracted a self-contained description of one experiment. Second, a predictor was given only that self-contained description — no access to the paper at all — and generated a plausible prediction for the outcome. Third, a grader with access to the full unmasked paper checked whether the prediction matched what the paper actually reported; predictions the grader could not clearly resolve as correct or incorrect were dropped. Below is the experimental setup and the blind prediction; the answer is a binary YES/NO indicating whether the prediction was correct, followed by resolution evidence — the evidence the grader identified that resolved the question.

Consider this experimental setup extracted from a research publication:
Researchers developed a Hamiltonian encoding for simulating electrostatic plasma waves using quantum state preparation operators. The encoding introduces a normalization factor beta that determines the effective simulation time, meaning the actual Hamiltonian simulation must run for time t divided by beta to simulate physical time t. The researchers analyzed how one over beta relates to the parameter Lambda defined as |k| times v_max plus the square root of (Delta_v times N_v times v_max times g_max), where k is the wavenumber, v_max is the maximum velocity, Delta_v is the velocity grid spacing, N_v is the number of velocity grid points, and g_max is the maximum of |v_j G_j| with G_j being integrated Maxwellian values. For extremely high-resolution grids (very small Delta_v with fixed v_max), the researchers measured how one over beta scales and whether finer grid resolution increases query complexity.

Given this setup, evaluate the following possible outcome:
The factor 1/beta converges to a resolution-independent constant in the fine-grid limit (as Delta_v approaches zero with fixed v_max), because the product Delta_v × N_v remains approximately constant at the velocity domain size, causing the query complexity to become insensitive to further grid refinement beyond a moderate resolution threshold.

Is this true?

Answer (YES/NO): YES